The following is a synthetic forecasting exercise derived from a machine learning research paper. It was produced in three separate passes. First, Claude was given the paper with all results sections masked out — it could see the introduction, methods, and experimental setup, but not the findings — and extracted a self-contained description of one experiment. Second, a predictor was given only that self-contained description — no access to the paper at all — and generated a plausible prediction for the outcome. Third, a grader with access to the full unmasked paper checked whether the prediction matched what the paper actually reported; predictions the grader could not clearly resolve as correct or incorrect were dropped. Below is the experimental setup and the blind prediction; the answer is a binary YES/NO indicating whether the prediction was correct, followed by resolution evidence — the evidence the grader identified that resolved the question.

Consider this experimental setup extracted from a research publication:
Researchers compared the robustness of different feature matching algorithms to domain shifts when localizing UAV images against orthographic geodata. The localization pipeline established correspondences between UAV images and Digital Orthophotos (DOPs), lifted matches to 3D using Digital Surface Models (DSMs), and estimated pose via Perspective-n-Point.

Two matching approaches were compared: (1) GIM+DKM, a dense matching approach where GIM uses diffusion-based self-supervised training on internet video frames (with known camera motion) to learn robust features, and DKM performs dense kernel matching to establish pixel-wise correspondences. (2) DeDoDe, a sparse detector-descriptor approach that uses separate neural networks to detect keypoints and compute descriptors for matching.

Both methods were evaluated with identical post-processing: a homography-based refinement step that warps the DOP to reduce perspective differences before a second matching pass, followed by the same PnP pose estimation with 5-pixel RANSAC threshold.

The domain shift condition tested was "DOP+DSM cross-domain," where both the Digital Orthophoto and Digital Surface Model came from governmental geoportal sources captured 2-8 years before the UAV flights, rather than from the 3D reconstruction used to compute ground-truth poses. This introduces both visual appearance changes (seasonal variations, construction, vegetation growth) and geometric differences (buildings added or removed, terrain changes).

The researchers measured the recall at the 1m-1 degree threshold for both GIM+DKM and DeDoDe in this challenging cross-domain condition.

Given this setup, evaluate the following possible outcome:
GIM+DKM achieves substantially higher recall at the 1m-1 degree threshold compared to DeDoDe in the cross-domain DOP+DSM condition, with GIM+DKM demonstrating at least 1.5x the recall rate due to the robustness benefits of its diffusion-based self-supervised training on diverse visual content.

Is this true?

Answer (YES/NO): YES